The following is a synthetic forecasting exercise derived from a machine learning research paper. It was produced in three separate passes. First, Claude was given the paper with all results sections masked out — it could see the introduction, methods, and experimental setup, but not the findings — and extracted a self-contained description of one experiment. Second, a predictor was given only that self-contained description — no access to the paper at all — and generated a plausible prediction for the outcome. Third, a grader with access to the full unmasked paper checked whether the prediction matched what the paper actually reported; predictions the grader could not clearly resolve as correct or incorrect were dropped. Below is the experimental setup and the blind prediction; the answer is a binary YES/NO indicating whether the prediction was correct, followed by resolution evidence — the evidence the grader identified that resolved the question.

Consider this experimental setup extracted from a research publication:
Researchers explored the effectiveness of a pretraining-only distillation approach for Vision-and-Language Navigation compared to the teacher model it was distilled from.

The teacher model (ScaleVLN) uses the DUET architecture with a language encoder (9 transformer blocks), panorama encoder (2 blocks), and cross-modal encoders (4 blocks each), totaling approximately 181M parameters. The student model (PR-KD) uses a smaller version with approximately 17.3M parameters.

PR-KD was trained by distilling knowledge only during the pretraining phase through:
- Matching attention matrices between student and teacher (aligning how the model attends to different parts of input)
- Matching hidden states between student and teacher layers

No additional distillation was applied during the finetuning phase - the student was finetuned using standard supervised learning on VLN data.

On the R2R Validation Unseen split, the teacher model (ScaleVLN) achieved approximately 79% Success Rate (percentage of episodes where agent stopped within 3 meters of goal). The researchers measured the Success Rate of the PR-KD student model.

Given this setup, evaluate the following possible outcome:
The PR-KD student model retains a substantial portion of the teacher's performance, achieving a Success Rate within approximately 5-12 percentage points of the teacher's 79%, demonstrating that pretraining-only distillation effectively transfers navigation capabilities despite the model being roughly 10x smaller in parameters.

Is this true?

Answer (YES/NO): NO